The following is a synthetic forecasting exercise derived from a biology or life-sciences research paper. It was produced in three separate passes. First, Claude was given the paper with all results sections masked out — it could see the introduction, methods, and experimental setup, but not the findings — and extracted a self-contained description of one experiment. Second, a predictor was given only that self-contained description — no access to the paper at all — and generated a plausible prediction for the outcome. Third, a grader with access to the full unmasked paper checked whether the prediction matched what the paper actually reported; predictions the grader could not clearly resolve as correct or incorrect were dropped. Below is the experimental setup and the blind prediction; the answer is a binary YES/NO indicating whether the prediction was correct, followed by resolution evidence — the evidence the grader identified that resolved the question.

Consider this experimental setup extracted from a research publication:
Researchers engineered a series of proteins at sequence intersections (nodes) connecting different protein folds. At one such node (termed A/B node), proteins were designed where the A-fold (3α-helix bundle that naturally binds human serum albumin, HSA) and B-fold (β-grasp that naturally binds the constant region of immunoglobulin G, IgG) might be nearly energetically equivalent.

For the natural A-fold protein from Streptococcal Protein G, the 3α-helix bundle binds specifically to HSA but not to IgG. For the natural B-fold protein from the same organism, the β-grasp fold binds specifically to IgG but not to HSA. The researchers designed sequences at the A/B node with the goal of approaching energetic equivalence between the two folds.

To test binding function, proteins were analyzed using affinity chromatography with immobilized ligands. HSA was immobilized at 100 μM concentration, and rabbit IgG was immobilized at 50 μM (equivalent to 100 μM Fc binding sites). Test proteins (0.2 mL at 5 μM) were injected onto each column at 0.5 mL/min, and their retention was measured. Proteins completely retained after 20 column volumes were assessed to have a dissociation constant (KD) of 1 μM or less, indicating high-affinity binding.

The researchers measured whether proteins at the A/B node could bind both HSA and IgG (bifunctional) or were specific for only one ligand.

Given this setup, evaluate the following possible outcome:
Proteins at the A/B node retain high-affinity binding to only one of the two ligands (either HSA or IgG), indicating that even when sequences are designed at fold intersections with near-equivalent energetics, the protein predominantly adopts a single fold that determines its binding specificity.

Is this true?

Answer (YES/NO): NO